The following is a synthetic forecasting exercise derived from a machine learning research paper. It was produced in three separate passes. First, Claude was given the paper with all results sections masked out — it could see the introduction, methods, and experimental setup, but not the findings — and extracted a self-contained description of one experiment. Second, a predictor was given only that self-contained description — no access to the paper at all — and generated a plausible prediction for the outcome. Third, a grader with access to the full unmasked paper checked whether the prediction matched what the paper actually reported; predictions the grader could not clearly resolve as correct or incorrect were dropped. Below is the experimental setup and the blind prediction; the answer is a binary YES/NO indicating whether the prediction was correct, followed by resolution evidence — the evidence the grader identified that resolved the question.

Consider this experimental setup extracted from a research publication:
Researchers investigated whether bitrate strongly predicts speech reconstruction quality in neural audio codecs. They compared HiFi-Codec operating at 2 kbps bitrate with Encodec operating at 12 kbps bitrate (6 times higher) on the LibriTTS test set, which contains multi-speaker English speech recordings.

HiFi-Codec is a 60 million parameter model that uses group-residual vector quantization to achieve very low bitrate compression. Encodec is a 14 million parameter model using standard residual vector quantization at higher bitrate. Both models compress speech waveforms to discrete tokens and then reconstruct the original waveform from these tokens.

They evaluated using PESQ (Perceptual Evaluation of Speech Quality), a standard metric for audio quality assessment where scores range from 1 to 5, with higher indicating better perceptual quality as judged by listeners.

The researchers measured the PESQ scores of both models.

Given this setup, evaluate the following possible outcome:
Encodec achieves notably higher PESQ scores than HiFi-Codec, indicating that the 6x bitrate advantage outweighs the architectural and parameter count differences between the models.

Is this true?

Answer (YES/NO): YES